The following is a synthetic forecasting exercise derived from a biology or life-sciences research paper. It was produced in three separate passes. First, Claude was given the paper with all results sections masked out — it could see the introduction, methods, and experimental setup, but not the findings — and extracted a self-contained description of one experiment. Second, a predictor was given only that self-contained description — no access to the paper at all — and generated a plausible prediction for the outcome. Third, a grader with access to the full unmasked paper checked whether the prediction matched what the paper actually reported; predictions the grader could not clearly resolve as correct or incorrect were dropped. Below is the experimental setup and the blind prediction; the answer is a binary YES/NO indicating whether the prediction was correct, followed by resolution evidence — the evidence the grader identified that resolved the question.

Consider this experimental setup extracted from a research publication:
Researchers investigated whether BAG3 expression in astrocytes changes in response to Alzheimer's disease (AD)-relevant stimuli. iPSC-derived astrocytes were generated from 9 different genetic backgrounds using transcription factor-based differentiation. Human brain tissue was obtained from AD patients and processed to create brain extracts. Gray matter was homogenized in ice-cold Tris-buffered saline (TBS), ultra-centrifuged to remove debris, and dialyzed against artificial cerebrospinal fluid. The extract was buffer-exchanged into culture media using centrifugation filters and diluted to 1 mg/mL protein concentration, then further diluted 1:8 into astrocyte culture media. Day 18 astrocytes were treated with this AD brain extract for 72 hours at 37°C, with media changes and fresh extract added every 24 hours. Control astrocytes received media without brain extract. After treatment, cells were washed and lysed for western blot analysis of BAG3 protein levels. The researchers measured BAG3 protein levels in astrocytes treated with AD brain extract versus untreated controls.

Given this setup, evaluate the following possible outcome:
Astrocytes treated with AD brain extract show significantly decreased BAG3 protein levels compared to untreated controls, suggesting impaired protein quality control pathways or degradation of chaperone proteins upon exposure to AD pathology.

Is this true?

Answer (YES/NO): NO